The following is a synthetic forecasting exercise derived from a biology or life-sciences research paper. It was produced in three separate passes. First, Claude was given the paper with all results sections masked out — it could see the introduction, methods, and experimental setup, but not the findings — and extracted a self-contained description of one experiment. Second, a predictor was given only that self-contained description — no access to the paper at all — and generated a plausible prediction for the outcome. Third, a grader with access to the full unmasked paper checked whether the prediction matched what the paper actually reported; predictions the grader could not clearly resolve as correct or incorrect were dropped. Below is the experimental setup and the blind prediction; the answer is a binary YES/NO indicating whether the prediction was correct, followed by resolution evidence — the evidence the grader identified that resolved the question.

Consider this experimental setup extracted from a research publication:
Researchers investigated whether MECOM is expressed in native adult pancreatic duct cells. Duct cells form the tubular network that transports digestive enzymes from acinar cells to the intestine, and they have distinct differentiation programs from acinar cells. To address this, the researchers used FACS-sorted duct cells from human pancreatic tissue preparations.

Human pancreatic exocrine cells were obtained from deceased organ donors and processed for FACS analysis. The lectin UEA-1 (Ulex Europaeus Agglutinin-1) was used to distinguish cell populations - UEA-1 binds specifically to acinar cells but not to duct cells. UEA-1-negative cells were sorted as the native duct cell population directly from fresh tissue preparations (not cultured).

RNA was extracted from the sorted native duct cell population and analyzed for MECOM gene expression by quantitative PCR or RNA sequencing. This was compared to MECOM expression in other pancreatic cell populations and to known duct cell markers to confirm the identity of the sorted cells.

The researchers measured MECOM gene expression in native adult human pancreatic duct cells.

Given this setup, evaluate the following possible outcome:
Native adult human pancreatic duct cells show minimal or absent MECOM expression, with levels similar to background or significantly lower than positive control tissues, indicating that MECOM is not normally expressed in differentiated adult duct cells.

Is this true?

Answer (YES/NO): YES